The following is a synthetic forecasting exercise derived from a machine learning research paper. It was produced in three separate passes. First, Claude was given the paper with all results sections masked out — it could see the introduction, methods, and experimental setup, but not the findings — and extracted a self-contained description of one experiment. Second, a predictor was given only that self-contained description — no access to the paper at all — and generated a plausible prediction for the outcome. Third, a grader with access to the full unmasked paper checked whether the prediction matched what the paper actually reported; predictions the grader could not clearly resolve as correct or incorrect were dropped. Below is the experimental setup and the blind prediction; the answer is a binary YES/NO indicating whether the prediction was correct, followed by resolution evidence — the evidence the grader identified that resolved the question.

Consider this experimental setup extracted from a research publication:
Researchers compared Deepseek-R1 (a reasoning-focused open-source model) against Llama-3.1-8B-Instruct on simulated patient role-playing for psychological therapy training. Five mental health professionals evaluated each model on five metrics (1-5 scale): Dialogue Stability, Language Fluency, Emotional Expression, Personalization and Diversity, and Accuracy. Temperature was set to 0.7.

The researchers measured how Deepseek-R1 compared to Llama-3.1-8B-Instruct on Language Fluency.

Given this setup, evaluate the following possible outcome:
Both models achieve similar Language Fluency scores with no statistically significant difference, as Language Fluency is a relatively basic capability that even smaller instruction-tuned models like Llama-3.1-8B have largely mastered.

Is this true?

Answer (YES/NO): NO